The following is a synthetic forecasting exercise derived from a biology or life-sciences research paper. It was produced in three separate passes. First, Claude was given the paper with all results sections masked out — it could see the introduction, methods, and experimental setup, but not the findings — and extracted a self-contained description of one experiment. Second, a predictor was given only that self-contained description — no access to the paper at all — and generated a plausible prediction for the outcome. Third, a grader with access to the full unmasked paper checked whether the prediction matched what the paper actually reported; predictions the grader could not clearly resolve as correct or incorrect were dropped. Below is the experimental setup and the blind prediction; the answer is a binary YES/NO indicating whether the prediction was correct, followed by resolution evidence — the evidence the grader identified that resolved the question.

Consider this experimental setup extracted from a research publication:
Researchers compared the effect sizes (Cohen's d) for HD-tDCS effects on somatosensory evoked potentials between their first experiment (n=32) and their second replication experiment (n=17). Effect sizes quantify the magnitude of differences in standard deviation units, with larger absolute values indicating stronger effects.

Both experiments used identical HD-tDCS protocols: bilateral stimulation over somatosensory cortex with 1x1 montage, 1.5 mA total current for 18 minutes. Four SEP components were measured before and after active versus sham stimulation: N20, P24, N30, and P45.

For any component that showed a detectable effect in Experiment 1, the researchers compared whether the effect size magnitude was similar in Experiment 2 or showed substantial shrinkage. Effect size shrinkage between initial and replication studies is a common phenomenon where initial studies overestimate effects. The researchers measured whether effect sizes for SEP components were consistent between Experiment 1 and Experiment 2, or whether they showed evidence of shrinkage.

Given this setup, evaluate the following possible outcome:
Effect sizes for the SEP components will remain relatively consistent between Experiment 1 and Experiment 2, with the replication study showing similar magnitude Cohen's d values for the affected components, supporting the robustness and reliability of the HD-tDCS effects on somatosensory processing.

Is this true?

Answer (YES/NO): NO